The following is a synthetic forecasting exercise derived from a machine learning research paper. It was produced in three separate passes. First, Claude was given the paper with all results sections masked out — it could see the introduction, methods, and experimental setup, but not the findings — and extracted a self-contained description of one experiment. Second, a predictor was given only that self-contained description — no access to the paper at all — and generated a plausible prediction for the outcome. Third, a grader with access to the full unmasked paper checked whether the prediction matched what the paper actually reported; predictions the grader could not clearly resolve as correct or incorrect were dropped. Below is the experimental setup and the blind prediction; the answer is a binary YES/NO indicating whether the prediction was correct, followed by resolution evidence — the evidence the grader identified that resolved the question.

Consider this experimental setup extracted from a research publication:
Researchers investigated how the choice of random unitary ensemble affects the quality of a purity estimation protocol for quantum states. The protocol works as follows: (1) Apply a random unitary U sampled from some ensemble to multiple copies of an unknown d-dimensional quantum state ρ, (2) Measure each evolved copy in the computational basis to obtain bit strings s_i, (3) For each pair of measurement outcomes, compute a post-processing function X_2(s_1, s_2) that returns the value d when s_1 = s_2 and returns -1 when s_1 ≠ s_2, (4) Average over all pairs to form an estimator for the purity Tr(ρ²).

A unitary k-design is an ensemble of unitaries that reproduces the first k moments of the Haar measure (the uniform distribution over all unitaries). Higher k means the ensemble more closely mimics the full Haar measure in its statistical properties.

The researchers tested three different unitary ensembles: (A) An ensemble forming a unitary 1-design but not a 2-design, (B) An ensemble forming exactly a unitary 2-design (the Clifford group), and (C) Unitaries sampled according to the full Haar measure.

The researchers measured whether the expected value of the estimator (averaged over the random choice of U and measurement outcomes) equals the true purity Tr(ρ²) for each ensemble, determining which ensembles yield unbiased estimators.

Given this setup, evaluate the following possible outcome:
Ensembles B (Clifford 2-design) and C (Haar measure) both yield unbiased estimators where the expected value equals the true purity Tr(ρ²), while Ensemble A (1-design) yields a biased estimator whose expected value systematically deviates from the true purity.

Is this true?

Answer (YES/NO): YES